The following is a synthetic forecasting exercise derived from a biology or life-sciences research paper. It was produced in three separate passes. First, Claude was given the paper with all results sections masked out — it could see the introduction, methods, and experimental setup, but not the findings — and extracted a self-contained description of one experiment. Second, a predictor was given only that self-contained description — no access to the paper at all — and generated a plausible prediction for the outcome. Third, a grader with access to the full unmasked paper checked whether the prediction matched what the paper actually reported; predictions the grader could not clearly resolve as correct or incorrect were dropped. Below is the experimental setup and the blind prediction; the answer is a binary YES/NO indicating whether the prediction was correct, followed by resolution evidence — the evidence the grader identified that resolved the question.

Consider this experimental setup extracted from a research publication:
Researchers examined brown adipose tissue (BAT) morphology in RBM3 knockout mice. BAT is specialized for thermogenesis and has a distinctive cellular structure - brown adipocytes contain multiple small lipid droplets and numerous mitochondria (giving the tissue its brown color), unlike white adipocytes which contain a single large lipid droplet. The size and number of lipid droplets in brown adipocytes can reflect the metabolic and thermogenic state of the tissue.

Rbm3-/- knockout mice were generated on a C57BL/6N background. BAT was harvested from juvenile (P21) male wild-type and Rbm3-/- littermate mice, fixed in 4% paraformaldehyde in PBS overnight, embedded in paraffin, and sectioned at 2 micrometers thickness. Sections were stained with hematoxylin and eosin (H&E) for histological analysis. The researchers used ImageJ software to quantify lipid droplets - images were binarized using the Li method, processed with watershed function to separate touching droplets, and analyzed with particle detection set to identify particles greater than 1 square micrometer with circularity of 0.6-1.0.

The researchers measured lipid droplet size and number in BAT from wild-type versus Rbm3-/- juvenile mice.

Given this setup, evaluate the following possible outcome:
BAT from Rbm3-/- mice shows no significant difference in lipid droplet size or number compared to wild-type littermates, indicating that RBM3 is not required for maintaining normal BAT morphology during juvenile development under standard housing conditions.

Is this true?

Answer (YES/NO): NO